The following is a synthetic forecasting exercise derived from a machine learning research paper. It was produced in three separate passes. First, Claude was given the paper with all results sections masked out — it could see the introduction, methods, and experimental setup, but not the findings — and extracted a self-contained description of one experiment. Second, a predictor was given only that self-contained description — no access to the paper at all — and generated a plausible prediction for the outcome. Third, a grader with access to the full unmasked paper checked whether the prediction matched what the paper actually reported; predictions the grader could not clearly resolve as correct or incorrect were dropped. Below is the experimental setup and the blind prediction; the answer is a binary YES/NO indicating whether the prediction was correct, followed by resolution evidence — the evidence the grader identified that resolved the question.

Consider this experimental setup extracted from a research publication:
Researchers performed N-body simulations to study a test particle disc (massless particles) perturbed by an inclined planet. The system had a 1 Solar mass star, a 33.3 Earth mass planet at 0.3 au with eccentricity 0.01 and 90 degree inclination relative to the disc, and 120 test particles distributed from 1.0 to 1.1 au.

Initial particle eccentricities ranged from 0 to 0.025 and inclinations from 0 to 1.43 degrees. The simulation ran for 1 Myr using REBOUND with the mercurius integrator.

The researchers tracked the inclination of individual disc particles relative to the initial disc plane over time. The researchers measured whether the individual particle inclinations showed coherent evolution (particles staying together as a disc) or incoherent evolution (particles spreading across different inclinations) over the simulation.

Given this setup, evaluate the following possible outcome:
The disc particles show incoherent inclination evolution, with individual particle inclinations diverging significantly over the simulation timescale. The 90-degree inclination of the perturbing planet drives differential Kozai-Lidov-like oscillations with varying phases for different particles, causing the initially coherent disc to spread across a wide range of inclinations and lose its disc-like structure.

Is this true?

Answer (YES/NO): YES